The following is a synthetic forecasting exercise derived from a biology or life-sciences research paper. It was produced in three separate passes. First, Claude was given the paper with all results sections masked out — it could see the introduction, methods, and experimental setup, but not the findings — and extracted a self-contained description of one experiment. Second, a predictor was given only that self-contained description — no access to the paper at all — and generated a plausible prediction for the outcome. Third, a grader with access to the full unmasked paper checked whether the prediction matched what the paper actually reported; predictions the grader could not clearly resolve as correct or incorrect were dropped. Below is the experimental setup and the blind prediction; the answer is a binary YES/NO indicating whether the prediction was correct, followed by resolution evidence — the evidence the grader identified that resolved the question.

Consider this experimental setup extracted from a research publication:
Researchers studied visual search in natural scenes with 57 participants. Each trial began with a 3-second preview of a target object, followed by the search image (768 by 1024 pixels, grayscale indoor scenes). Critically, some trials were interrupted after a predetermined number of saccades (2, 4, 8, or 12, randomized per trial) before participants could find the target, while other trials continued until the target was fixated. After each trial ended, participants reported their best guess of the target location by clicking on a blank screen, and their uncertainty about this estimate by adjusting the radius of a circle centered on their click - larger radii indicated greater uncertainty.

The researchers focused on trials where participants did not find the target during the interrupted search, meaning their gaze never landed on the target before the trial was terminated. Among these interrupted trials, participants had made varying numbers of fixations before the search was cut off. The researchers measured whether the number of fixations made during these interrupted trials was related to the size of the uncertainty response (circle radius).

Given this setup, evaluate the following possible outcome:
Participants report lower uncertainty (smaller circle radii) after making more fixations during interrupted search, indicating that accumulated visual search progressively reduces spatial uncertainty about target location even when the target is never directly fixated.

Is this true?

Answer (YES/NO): NO